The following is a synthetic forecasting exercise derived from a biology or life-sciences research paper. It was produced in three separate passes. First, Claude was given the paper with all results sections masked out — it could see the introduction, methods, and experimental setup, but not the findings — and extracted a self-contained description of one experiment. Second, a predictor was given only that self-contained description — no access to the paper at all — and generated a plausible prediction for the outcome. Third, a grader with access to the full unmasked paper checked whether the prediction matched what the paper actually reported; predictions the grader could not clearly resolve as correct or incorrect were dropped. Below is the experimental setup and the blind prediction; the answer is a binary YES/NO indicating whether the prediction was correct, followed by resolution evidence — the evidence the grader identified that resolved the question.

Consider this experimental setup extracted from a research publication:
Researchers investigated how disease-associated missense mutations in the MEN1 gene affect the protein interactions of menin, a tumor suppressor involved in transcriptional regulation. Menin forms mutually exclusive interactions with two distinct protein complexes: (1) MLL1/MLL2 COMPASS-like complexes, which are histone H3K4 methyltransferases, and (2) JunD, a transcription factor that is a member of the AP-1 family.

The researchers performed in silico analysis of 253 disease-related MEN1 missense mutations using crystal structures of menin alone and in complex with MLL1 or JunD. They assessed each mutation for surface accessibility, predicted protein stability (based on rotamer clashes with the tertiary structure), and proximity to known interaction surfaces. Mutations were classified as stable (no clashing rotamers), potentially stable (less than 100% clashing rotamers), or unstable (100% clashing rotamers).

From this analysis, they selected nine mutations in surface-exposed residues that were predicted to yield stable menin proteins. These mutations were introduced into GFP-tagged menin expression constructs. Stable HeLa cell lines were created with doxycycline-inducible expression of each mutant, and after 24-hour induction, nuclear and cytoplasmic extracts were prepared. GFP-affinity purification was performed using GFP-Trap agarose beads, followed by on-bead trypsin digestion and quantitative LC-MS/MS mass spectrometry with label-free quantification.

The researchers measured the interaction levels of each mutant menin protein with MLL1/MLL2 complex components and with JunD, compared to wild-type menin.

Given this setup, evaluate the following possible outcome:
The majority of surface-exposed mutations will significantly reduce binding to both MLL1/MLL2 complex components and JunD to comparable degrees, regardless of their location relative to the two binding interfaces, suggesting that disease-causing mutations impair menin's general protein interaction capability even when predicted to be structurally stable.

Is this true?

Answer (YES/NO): NO